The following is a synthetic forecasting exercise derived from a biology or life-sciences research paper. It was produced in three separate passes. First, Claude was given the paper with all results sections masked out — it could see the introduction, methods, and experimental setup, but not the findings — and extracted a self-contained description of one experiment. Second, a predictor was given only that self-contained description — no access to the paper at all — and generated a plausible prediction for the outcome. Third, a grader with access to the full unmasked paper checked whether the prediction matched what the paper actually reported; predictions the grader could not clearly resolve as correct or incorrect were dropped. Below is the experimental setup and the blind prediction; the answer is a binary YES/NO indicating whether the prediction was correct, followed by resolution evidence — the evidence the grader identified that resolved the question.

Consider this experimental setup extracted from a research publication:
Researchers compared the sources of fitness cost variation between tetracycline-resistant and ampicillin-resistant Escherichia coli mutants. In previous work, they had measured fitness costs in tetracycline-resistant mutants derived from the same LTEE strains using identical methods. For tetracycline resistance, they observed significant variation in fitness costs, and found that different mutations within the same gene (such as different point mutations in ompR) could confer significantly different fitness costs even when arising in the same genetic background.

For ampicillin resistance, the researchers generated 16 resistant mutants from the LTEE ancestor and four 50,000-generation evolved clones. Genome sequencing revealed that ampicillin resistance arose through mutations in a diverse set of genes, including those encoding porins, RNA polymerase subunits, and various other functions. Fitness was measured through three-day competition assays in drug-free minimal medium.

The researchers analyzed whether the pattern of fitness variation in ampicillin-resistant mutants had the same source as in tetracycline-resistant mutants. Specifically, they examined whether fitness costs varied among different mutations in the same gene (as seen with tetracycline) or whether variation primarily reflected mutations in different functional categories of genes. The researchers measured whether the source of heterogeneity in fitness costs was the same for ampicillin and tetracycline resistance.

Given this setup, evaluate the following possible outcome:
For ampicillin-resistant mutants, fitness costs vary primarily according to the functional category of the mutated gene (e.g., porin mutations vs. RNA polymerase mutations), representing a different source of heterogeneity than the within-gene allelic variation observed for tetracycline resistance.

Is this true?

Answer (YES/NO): YES